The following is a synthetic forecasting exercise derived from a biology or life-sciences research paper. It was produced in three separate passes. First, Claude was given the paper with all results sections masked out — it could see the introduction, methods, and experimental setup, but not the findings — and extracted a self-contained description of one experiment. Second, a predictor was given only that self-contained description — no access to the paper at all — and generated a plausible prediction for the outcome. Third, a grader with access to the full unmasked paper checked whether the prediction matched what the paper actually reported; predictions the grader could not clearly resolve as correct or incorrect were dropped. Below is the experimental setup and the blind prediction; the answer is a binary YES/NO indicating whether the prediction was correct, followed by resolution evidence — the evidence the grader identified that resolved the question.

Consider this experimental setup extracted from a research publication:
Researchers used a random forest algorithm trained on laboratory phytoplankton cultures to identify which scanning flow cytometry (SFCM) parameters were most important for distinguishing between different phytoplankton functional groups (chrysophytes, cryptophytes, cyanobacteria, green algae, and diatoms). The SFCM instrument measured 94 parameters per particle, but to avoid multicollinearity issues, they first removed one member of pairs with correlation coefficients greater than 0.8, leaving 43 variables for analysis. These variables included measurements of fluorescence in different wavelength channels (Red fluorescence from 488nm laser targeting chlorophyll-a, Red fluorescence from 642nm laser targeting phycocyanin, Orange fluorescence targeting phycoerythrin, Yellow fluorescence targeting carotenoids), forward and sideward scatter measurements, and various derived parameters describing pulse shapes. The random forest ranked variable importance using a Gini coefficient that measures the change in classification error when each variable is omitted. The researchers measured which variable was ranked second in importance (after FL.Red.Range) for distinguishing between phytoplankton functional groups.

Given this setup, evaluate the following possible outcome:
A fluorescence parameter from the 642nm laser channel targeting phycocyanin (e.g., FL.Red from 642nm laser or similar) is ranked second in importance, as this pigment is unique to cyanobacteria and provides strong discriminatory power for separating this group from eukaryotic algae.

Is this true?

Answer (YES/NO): NO